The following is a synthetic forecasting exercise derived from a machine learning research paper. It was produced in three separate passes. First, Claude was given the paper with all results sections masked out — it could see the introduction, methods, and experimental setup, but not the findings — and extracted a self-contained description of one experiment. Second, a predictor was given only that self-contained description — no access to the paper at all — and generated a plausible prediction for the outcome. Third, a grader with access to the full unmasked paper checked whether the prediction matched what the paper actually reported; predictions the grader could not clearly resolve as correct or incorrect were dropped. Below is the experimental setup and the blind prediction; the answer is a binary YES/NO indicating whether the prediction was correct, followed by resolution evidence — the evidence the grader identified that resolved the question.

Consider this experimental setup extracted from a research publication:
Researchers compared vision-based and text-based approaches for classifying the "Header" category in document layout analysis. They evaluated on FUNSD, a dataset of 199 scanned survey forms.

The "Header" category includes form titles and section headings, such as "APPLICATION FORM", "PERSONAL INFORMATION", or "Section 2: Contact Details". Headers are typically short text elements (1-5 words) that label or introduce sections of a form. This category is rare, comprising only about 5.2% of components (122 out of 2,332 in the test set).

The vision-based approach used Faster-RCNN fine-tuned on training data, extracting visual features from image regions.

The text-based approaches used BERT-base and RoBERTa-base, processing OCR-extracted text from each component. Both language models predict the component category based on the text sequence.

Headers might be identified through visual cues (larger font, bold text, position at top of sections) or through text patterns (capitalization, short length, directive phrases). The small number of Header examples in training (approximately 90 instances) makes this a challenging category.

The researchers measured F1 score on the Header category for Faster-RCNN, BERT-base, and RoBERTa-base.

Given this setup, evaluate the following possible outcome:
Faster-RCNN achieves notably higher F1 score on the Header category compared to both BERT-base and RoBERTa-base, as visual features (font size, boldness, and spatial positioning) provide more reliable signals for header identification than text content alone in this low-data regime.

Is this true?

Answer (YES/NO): YES